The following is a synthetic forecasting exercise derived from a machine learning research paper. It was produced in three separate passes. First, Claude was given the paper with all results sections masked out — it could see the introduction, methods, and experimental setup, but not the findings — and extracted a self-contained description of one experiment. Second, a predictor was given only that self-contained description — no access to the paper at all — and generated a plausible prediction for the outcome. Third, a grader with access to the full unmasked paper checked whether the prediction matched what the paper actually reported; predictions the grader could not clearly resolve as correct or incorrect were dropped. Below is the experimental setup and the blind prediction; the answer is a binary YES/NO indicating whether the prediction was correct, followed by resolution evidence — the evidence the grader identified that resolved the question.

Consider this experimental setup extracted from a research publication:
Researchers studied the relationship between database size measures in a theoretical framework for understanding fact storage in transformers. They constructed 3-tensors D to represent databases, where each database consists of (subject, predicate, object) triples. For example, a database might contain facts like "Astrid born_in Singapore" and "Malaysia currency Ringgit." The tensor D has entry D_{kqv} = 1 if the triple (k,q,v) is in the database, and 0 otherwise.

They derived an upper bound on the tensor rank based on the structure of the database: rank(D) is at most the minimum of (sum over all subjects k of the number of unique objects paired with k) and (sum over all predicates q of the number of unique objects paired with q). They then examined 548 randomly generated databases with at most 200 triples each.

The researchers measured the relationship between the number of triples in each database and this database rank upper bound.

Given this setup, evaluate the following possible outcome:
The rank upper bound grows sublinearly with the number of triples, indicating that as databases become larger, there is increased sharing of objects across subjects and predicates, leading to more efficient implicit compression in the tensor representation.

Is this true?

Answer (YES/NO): NO